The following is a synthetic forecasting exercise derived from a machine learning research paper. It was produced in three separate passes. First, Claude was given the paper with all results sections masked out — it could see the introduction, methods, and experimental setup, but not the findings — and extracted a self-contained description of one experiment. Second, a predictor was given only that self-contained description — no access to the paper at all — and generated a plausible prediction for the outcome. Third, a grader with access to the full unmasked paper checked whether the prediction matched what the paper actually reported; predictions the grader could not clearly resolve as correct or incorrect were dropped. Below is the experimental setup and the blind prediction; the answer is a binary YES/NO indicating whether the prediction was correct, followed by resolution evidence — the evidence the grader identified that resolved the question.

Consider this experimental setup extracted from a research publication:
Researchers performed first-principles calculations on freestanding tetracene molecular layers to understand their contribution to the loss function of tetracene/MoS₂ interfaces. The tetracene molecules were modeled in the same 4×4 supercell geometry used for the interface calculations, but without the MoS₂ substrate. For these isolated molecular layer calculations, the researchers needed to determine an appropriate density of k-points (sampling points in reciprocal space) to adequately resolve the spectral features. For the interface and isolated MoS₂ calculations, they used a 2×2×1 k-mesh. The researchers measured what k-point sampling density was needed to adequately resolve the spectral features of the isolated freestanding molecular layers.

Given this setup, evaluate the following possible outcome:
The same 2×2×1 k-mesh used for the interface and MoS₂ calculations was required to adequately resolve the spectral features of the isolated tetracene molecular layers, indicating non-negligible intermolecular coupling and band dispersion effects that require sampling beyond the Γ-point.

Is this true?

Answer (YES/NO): NO